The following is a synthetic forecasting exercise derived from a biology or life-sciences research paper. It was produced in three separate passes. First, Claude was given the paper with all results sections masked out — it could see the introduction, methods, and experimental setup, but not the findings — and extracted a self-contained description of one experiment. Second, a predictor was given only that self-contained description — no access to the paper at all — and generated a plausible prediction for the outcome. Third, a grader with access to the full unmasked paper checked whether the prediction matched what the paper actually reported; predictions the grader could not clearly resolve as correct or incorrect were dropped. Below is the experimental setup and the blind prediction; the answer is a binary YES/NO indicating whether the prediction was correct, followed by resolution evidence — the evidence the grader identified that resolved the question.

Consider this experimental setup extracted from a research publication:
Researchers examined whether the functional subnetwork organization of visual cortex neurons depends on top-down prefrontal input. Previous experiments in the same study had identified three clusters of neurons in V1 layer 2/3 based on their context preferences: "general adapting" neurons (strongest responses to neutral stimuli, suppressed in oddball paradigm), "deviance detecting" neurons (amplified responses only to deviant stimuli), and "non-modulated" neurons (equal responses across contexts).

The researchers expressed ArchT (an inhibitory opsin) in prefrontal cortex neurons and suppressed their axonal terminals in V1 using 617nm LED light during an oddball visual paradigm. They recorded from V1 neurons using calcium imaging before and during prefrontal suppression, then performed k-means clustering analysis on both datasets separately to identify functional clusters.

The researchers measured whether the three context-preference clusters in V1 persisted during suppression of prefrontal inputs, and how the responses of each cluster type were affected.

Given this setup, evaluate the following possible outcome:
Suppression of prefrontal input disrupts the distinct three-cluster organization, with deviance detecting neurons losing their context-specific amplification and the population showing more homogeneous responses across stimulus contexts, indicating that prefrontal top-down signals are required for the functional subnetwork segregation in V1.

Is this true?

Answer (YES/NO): NO